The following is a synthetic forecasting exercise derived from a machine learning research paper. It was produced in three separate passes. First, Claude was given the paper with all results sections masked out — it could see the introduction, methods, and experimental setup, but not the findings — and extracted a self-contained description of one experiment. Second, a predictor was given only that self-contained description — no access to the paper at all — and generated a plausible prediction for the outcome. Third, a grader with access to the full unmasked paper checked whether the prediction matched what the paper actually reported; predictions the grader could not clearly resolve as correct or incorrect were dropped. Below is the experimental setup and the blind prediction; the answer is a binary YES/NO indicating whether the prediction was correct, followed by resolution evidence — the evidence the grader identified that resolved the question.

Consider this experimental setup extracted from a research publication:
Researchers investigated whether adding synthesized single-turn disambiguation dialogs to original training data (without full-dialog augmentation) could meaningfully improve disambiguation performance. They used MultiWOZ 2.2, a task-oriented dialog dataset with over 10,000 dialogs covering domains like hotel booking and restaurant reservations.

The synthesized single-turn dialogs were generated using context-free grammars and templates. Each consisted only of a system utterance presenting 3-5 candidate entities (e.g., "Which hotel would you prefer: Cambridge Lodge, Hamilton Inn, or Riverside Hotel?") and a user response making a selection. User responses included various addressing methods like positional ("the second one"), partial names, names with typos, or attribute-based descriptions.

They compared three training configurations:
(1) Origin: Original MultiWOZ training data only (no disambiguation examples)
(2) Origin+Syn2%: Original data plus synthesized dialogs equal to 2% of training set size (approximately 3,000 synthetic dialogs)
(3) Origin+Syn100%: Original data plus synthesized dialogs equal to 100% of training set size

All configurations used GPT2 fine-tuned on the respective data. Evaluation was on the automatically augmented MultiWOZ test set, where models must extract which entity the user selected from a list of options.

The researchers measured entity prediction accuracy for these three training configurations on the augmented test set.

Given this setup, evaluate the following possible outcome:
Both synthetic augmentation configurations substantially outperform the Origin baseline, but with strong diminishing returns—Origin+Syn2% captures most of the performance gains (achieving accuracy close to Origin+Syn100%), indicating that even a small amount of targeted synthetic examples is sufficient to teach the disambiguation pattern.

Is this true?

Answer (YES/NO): NO